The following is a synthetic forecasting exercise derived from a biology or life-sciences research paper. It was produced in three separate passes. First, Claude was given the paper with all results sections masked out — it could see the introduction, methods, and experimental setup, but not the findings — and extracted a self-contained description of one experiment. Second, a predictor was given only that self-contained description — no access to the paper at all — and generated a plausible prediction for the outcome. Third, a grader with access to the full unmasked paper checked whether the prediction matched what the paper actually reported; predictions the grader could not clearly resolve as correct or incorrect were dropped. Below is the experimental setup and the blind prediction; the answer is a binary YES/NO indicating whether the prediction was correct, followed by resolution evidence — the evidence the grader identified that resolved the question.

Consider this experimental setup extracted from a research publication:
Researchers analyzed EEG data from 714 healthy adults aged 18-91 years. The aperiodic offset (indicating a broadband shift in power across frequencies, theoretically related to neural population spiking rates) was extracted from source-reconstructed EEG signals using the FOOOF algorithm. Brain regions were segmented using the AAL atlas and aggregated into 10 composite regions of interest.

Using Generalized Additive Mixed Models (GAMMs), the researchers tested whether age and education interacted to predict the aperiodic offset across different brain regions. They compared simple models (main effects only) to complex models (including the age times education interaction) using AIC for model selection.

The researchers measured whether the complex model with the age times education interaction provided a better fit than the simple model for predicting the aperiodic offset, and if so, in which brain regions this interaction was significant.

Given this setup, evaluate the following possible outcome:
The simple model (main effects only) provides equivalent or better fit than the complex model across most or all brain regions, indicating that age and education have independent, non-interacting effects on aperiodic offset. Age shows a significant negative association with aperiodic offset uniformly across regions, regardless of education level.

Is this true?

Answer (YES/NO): NO